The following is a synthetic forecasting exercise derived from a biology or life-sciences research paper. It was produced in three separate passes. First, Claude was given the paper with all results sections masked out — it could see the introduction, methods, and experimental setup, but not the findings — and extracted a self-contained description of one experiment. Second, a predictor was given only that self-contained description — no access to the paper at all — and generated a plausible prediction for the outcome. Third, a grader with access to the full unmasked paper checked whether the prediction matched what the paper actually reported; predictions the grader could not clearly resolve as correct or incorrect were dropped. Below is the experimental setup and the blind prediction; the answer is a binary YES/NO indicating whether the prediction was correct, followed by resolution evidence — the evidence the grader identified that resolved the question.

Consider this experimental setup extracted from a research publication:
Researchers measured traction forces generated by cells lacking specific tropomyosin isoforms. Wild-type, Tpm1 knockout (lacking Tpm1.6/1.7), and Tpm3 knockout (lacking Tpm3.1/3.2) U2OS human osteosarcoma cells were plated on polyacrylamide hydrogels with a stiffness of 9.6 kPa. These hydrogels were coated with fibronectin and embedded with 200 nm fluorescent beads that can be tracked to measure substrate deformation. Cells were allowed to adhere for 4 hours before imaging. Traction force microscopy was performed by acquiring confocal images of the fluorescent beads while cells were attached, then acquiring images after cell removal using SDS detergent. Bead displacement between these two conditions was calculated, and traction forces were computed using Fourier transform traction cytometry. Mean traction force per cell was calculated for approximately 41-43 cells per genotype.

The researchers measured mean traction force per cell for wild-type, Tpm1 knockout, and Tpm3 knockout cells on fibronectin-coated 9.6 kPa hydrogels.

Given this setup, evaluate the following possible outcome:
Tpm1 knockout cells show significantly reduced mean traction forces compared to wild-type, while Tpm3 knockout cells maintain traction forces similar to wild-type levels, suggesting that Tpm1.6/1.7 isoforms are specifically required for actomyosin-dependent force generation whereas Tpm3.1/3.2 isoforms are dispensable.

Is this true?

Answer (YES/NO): NO